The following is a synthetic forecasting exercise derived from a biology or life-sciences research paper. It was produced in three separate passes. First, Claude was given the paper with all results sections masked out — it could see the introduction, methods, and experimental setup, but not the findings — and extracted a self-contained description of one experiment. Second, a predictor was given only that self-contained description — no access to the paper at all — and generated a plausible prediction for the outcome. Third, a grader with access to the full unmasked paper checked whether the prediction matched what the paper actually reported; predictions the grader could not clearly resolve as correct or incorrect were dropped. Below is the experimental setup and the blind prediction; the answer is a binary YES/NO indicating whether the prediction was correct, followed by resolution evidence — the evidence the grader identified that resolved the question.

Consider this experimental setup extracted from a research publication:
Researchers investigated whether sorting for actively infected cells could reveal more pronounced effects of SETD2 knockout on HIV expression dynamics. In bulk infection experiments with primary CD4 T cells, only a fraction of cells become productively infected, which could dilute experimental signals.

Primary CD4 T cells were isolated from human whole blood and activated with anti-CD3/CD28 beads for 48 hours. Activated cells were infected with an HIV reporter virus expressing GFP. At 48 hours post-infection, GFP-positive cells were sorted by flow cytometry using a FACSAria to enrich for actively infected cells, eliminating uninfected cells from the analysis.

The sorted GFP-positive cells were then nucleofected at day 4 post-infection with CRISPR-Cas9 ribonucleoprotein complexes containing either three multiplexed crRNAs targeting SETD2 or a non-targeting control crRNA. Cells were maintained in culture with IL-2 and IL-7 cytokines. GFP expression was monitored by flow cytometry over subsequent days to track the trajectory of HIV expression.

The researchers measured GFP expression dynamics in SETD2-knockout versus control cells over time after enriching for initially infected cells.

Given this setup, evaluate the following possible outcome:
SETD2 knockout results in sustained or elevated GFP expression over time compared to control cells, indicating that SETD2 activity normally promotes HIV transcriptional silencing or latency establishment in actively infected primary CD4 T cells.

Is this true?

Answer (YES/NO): NO